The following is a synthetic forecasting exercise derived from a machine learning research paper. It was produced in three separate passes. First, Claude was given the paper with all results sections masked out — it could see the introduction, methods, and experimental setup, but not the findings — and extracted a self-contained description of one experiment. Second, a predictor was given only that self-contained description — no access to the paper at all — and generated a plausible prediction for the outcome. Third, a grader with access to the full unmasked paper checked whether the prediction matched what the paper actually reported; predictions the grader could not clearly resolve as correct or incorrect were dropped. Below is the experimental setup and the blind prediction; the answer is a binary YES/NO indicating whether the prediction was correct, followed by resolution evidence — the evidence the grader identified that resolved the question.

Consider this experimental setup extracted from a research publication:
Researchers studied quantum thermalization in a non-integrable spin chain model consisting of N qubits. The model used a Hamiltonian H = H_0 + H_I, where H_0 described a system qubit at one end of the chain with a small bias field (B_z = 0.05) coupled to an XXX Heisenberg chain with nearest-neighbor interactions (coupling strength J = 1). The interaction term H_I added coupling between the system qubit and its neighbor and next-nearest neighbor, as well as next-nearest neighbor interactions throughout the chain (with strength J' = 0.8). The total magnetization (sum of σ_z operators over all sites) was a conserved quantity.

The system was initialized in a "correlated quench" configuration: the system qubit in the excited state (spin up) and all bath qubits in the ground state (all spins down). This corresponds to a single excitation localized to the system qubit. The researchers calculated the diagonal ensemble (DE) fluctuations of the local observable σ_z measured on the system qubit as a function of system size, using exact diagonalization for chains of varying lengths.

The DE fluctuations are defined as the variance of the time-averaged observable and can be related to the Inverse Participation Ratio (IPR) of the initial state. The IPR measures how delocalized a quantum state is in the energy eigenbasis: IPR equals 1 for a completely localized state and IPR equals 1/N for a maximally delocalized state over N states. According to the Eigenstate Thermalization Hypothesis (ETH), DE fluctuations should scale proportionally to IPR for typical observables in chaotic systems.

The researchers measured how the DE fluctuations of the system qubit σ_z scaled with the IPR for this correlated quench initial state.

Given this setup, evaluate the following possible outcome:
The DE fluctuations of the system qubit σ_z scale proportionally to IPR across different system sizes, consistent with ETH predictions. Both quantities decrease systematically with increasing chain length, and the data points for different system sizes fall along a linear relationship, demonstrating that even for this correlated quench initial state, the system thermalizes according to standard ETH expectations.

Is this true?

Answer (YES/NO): NO